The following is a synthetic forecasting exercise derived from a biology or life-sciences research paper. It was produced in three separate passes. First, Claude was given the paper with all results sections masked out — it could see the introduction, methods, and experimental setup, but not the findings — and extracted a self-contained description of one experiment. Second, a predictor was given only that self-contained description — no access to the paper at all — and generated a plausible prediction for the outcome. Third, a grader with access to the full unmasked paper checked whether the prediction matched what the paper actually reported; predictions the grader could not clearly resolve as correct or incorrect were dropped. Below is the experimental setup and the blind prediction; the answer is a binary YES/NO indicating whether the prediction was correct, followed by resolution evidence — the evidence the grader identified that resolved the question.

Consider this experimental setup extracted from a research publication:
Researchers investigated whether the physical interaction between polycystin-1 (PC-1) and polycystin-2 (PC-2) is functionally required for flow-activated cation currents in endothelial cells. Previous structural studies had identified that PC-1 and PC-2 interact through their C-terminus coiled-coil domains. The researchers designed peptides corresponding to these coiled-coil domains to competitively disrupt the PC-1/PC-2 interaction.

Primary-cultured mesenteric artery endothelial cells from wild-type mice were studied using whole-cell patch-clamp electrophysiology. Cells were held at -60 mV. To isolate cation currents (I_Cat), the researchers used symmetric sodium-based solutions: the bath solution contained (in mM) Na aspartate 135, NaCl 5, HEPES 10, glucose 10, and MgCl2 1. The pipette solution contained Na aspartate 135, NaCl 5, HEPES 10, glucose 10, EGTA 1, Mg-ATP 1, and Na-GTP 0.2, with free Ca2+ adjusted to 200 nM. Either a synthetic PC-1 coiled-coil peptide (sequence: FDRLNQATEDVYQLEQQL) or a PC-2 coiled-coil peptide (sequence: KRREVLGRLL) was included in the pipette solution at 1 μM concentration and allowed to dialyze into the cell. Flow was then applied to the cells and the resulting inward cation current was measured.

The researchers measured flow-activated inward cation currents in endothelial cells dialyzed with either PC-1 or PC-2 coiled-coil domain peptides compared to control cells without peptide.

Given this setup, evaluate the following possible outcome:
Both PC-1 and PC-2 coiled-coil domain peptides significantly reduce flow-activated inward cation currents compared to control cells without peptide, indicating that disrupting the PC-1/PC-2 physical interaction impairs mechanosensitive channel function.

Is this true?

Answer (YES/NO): YES